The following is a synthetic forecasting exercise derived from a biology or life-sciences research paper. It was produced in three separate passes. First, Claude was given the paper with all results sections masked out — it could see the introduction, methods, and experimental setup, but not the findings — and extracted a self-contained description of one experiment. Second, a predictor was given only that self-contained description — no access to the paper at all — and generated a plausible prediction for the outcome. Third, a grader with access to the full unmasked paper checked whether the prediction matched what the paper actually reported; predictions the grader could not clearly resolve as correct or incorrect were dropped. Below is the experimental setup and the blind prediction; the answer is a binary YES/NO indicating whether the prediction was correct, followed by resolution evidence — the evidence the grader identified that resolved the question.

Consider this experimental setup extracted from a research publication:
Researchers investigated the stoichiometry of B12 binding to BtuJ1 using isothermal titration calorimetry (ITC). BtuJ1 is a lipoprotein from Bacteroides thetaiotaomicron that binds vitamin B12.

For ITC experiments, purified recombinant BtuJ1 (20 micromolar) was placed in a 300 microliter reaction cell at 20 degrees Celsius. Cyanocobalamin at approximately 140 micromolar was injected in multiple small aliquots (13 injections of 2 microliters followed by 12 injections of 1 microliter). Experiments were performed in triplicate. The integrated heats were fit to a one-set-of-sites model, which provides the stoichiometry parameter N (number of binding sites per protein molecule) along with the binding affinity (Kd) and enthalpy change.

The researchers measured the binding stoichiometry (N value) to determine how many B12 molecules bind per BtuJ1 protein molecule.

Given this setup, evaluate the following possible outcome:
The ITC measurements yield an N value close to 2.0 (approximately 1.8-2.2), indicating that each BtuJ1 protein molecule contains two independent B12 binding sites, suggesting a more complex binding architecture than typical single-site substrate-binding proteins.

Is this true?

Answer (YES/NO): NO